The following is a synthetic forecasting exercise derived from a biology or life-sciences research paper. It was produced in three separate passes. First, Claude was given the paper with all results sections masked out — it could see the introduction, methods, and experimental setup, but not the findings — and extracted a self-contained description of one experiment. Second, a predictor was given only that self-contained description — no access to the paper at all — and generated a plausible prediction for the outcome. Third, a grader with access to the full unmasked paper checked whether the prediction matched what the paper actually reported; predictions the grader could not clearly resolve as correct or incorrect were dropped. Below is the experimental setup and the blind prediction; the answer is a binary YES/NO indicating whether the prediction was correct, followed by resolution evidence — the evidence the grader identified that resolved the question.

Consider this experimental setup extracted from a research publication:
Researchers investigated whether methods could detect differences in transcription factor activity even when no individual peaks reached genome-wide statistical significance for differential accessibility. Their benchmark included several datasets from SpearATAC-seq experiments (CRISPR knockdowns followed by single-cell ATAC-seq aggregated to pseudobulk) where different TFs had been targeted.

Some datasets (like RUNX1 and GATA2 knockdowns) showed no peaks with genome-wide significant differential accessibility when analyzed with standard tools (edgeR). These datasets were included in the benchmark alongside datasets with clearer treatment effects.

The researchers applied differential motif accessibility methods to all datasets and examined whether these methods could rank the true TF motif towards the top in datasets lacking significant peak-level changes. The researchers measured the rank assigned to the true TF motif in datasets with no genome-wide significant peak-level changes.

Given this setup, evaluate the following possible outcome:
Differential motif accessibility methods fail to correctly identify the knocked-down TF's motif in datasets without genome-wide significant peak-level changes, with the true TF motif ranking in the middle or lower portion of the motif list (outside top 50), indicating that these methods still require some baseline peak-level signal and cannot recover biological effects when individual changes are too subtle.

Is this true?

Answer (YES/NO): NO